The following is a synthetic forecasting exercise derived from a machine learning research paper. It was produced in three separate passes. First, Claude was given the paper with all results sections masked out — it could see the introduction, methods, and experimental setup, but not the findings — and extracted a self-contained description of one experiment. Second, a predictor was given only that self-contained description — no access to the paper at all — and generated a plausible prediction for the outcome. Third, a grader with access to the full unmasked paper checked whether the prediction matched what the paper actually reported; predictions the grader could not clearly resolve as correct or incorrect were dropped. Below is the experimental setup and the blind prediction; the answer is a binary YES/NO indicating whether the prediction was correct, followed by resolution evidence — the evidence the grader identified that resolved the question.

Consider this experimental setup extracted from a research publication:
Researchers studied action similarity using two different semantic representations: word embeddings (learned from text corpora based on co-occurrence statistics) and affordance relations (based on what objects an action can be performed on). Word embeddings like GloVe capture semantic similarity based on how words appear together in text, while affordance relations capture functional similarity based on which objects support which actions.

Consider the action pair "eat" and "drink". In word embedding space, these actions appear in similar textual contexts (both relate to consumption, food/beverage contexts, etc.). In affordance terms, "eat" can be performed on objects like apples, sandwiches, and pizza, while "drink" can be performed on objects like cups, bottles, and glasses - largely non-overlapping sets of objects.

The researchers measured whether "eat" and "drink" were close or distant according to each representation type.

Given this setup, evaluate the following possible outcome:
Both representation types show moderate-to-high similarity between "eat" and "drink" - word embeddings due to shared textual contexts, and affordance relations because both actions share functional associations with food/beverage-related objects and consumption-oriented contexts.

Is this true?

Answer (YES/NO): NO